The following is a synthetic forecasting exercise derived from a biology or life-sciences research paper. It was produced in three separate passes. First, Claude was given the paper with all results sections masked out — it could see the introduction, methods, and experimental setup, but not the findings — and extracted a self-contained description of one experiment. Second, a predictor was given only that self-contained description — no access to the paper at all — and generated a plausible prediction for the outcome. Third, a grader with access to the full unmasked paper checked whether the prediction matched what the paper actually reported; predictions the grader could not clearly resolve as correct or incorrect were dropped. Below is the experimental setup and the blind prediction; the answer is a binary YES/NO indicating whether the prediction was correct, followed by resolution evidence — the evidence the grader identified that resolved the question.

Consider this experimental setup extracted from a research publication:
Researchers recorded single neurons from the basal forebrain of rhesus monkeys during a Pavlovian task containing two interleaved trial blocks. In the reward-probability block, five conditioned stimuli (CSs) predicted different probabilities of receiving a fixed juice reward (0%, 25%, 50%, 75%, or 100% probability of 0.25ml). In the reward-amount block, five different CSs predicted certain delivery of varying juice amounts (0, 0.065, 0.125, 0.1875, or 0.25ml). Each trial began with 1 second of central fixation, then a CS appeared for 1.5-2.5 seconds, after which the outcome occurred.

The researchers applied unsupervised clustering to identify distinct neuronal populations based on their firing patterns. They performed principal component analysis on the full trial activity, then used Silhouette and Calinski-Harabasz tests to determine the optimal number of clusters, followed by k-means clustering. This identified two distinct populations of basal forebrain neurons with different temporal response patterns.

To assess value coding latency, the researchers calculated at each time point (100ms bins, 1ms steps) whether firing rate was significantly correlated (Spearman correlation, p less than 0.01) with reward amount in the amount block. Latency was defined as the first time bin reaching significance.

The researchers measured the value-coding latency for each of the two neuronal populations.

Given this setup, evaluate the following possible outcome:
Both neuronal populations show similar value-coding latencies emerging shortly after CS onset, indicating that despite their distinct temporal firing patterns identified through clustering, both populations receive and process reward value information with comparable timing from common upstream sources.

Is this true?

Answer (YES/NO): NO